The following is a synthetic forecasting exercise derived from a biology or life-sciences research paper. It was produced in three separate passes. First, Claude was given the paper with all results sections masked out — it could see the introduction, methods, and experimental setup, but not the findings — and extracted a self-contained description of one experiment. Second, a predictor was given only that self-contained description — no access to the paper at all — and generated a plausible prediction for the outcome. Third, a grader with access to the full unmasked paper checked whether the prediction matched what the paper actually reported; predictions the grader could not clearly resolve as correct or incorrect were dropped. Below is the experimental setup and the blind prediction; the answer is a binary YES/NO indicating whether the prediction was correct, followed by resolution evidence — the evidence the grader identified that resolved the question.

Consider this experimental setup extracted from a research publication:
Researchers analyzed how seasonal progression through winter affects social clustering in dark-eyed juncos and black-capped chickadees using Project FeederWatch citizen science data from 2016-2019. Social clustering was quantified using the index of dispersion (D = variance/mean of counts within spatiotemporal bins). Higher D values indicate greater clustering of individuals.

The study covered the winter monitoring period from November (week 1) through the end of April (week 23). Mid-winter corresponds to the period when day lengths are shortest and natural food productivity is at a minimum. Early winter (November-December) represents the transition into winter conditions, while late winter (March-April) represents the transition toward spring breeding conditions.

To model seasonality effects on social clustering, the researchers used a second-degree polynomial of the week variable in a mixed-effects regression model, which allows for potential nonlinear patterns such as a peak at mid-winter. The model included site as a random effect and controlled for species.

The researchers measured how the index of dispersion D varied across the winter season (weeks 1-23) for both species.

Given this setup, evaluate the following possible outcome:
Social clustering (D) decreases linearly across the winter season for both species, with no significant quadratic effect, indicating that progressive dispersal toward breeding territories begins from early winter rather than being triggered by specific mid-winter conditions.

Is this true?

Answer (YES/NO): NO